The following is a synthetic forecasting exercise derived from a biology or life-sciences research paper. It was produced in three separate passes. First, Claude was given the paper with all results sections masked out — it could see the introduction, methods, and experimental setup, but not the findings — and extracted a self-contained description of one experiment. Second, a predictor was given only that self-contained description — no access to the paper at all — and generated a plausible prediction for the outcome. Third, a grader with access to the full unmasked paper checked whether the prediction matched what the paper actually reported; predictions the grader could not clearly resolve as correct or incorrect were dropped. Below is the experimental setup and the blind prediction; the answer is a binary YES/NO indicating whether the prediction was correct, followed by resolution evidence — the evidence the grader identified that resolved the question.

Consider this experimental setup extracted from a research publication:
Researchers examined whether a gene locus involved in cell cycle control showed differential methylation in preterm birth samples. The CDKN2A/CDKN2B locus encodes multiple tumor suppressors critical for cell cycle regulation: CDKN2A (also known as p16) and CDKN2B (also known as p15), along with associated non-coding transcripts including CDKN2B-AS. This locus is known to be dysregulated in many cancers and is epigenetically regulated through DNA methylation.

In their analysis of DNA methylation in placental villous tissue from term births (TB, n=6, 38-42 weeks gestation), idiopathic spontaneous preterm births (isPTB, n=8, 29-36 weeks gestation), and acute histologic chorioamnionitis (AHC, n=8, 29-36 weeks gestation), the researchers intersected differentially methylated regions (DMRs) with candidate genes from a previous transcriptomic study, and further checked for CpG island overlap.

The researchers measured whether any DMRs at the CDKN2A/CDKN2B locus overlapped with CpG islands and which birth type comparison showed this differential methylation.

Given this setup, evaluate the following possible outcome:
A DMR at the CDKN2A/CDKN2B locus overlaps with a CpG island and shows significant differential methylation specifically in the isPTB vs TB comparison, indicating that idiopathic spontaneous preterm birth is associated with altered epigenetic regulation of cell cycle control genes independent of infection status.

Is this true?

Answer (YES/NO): NO